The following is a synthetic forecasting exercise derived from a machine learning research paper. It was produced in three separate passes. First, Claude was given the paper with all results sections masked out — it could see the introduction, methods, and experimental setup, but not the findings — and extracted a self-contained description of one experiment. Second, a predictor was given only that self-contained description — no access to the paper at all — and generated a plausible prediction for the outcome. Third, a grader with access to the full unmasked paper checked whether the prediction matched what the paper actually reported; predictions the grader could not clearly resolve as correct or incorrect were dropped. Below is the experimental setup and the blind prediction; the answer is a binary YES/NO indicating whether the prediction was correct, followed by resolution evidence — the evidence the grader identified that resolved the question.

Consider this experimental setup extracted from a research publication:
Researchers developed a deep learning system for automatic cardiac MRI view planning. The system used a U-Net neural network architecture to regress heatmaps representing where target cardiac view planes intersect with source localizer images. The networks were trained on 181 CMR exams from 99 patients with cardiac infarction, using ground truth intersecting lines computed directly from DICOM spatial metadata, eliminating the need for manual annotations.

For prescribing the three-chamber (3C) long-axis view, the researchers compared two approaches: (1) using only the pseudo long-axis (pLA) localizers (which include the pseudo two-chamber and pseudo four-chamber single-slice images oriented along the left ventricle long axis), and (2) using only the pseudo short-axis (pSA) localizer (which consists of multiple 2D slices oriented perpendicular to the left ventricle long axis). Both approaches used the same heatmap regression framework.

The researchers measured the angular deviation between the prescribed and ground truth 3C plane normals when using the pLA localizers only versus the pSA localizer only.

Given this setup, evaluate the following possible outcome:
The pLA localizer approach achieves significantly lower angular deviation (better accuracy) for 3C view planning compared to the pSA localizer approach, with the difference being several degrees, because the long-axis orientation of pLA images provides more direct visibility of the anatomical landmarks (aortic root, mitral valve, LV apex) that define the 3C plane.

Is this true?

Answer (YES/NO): NO